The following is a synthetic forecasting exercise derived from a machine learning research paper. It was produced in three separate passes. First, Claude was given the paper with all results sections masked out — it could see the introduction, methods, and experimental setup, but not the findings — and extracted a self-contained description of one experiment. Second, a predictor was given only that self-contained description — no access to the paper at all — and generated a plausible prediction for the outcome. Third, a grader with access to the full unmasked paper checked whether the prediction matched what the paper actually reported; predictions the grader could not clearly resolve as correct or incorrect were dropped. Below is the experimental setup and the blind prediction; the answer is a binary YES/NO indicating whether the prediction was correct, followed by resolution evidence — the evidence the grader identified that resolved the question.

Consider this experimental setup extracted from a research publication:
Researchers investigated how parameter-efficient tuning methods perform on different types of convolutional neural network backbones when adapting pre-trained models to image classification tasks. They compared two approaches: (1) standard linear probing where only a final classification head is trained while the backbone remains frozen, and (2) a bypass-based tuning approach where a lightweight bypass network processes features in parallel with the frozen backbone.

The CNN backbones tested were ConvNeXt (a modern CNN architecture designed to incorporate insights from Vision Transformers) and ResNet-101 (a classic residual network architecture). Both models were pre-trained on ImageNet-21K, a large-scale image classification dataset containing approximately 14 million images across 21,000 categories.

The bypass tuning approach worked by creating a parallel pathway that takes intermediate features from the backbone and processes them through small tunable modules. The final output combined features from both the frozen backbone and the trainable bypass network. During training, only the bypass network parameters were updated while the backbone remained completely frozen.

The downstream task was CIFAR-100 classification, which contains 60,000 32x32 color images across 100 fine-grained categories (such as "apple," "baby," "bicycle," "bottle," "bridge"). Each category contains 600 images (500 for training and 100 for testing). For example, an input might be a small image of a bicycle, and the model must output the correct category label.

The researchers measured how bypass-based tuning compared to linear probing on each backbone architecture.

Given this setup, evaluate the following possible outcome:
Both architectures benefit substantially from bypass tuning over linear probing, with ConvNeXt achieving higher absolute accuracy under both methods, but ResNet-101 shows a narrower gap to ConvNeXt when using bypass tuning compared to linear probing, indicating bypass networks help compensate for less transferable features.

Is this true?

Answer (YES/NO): NO